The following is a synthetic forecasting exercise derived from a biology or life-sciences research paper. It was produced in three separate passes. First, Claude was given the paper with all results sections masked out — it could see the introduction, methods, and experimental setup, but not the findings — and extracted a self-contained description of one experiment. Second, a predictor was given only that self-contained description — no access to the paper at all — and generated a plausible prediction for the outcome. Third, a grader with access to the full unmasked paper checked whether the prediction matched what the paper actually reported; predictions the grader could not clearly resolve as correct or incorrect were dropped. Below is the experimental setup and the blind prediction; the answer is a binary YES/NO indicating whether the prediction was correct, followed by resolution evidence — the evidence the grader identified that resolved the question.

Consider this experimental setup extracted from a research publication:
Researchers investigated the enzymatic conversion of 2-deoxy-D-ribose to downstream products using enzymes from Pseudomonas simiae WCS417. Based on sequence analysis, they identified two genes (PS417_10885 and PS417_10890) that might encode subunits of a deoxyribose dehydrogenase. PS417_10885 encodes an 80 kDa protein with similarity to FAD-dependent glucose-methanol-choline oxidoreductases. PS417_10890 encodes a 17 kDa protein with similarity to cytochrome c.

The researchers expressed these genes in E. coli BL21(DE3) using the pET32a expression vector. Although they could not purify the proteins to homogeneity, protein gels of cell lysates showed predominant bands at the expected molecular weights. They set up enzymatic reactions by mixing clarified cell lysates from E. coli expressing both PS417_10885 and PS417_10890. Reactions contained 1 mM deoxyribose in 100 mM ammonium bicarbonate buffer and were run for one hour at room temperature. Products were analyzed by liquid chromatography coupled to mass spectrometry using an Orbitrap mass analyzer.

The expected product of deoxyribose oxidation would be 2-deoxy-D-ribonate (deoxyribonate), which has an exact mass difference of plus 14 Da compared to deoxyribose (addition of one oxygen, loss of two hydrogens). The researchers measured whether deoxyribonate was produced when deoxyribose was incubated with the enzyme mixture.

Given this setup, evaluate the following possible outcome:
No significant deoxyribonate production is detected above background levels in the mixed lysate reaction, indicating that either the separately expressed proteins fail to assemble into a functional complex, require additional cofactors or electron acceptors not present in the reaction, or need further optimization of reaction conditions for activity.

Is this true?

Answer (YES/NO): NO